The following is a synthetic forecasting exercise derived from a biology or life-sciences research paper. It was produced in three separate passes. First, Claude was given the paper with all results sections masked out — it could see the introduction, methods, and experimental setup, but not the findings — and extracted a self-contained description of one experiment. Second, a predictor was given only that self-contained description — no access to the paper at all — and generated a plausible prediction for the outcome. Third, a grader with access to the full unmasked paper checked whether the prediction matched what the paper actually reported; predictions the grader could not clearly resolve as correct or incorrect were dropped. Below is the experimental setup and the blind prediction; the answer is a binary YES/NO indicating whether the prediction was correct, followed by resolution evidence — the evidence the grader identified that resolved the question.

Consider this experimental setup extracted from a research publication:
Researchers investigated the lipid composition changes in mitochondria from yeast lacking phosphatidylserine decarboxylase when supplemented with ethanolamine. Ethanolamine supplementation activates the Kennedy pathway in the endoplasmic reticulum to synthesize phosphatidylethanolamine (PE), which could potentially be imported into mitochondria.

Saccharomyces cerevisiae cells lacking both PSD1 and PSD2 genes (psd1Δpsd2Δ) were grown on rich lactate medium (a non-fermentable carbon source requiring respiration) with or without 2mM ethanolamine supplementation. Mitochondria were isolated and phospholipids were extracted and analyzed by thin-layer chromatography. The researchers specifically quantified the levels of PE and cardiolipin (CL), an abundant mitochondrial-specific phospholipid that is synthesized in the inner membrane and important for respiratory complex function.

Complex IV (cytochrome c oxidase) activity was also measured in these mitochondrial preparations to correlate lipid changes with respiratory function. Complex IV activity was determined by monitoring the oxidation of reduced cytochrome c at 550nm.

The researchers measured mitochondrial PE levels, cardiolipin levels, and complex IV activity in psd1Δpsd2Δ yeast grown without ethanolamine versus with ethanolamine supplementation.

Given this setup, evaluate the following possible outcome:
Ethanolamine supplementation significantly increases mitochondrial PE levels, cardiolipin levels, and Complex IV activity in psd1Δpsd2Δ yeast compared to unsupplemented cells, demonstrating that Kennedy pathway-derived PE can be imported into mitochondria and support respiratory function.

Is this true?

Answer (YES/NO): NO